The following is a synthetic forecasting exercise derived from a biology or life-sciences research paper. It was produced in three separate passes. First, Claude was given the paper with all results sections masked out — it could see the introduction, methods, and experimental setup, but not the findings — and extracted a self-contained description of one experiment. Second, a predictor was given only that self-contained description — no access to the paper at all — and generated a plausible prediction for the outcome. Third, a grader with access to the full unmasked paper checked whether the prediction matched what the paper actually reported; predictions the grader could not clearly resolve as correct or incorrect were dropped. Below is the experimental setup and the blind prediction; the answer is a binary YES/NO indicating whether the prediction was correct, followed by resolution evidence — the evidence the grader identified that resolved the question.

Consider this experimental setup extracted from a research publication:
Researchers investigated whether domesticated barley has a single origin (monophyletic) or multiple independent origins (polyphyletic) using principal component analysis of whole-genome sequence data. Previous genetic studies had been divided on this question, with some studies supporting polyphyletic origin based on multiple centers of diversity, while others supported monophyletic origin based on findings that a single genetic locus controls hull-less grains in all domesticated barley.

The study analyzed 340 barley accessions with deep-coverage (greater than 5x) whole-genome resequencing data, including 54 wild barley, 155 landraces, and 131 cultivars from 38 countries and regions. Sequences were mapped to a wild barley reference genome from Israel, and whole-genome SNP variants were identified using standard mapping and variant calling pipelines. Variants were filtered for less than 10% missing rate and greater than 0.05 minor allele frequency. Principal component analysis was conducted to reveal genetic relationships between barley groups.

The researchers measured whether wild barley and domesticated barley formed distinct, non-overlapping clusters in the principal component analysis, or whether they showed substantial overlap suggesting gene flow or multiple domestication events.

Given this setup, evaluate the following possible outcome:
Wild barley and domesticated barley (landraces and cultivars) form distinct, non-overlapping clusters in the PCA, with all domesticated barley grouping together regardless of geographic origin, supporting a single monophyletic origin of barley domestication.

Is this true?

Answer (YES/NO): YES